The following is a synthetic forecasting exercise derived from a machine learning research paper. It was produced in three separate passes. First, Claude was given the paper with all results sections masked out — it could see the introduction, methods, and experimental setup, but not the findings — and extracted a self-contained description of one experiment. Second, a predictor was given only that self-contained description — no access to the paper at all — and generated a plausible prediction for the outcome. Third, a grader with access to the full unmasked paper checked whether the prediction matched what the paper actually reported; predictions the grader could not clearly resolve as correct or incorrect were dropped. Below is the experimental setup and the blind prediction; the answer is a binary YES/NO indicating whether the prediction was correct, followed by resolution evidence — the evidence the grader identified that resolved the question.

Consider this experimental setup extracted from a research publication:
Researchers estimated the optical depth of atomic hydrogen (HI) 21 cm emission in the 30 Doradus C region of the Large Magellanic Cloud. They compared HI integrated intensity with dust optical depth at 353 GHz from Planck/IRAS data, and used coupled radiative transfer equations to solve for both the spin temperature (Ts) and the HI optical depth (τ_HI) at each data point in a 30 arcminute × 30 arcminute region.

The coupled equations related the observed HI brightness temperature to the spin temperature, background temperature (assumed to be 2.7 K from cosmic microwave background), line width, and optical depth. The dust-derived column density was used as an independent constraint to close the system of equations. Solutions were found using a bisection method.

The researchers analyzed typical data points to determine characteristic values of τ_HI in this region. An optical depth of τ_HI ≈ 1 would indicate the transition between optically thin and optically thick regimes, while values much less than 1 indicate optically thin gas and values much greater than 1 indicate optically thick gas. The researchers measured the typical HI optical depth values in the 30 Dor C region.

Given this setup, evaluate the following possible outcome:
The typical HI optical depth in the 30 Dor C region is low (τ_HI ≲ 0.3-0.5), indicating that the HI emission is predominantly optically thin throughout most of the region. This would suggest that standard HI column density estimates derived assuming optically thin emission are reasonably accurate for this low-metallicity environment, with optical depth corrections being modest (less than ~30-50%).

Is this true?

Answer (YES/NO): NO